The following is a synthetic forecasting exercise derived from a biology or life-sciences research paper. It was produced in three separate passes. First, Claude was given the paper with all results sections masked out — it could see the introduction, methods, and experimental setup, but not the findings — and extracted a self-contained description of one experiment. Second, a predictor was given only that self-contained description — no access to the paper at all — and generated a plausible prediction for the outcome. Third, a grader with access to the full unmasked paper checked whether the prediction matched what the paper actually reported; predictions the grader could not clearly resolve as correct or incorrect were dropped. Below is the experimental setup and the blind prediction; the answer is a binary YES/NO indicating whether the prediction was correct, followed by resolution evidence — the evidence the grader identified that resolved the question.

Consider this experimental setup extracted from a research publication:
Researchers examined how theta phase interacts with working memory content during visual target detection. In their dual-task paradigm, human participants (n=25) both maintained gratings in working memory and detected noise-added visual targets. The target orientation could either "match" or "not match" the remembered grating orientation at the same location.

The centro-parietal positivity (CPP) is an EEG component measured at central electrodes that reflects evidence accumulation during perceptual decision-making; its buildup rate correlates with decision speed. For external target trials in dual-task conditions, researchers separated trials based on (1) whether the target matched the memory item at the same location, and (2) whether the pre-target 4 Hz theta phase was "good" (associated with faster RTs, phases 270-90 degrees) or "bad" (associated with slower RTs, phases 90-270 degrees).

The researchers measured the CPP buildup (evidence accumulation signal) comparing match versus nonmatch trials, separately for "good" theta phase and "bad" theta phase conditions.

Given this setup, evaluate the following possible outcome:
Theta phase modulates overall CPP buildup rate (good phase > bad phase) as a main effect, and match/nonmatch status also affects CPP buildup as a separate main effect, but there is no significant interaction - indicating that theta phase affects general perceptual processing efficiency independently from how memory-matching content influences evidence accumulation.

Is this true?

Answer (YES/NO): NO